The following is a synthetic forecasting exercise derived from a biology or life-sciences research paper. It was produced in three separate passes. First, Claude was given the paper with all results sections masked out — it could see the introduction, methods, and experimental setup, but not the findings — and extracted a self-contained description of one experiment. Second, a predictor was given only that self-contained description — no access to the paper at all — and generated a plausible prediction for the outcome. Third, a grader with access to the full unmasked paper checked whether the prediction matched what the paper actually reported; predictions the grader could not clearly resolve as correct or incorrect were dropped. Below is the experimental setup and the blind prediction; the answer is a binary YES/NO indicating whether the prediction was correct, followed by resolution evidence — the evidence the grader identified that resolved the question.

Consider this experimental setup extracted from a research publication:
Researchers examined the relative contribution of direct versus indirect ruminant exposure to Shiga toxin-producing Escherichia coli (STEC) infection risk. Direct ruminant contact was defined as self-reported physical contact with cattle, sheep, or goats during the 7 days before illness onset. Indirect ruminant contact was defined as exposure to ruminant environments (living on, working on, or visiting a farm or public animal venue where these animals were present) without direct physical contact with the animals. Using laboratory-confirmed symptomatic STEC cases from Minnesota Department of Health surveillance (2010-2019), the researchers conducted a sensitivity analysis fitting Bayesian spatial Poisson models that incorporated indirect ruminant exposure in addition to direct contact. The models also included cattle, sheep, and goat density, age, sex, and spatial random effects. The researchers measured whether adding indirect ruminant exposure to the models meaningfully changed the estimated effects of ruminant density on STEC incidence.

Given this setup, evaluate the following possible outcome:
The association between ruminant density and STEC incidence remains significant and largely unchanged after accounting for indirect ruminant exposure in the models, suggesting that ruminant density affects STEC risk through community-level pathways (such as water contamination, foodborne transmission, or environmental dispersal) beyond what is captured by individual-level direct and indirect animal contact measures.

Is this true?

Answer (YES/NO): YES